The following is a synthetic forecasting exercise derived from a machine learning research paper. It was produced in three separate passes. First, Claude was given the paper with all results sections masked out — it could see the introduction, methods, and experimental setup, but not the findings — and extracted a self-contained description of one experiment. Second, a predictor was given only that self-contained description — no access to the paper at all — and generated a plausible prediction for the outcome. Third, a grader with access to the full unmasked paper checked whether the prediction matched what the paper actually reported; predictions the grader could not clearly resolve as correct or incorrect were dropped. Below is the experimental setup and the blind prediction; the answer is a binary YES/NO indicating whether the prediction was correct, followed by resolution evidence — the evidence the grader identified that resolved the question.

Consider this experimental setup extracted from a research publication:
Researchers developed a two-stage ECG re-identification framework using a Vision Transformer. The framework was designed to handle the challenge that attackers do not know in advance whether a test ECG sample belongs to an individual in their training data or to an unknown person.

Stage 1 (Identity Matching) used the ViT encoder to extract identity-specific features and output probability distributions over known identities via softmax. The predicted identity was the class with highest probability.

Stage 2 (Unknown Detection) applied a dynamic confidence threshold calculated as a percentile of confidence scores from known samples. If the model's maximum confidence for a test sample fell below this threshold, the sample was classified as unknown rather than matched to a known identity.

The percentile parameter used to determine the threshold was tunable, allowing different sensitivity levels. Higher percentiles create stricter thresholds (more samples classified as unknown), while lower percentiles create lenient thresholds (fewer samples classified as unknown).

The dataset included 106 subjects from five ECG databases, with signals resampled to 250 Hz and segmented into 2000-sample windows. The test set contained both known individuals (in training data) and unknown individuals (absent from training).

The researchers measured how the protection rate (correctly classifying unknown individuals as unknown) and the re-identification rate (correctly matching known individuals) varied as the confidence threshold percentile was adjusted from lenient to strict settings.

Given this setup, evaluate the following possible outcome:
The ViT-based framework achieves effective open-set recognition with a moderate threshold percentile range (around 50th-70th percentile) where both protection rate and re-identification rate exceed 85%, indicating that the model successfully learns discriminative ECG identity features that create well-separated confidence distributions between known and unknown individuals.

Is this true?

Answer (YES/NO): NO